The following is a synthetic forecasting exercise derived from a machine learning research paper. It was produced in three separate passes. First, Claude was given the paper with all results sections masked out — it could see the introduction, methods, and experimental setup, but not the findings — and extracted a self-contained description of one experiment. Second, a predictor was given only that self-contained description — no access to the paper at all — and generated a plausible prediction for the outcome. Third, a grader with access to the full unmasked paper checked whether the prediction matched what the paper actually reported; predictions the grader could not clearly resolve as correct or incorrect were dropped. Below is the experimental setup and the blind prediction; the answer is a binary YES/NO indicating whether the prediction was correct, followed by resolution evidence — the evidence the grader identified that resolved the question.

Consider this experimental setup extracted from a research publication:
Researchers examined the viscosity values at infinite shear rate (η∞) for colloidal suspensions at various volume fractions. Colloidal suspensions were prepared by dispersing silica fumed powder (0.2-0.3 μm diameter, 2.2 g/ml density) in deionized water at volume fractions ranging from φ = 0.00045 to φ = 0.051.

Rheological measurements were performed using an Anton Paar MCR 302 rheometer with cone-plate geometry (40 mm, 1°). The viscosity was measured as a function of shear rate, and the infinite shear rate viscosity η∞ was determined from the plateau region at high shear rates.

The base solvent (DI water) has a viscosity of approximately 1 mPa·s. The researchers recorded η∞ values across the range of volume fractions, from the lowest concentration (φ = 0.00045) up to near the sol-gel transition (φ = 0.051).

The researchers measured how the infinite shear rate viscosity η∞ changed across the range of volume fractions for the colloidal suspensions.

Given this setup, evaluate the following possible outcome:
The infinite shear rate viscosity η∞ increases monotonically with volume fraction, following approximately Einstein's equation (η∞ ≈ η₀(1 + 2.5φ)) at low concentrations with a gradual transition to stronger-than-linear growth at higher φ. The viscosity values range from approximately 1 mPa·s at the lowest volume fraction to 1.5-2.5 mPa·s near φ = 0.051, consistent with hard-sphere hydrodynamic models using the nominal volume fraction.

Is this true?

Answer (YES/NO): NO